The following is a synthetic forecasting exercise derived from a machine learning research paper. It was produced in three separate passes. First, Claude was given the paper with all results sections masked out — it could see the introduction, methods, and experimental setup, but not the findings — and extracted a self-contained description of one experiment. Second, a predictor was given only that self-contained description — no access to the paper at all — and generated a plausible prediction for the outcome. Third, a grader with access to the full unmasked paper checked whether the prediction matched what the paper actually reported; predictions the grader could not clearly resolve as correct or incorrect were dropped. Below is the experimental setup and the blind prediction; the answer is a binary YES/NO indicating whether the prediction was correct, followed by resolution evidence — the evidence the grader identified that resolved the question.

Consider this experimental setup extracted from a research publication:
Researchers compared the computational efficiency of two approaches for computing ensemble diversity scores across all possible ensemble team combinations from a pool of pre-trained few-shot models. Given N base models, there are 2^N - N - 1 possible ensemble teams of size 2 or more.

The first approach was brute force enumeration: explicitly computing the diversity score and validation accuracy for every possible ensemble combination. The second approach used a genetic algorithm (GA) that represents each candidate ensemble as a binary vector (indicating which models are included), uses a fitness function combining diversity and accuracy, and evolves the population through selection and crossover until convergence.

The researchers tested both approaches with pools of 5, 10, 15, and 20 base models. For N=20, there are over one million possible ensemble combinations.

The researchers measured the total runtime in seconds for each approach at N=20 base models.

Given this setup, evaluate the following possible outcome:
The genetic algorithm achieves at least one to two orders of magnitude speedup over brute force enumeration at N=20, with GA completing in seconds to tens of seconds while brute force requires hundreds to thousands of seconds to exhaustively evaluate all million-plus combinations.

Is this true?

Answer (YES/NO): NO